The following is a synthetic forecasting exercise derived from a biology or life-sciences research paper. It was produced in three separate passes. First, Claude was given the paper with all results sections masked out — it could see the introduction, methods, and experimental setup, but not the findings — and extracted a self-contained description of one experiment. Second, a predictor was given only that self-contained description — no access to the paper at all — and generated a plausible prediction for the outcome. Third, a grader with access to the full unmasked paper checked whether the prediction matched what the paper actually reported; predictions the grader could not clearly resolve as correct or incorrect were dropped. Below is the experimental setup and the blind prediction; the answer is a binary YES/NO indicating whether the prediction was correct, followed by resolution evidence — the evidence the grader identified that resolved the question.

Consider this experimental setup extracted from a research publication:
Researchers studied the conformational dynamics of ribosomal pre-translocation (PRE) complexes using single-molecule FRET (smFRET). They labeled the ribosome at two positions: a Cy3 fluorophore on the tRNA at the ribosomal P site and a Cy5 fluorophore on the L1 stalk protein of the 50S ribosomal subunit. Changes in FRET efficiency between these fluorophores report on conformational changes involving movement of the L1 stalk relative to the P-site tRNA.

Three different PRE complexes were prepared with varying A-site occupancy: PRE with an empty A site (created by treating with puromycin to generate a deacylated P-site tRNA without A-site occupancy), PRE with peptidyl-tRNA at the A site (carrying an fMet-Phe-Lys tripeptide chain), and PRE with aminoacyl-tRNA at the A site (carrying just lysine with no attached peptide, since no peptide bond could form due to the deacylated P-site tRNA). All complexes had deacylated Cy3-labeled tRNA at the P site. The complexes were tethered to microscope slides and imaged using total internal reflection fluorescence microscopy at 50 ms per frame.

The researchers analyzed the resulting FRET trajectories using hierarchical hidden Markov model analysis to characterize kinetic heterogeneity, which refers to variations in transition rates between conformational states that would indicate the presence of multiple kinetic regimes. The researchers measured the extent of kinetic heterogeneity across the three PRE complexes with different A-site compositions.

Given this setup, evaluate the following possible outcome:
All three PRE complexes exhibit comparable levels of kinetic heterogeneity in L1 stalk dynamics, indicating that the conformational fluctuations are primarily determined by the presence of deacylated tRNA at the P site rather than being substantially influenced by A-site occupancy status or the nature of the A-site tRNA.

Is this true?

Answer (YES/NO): NO